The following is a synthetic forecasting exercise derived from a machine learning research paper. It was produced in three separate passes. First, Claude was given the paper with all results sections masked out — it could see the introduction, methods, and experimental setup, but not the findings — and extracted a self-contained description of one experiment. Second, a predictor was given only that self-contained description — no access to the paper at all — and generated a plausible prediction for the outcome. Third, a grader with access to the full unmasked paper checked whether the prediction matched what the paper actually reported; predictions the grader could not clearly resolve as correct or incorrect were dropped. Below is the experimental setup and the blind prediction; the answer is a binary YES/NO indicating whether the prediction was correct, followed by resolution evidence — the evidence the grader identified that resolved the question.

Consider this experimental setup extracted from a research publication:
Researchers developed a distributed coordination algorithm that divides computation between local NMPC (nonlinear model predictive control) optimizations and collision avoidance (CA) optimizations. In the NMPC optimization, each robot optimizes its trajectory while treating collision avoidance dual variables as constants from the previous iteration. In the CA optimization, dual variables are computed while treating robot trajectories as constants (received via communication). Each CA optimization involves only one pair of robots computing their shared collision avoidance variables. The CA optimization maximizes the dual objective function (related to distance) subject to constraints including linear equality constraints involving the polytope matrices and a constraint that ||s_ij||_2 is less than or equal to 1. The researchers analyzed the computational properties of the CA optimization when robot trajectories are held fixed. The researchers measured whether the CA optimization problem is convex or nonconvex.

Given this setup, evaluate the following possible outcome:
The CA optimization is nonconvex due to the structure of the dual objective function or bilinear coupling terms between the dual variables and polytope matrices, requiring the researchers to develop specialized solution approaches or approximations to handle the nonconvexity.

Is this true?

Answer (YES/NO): NO